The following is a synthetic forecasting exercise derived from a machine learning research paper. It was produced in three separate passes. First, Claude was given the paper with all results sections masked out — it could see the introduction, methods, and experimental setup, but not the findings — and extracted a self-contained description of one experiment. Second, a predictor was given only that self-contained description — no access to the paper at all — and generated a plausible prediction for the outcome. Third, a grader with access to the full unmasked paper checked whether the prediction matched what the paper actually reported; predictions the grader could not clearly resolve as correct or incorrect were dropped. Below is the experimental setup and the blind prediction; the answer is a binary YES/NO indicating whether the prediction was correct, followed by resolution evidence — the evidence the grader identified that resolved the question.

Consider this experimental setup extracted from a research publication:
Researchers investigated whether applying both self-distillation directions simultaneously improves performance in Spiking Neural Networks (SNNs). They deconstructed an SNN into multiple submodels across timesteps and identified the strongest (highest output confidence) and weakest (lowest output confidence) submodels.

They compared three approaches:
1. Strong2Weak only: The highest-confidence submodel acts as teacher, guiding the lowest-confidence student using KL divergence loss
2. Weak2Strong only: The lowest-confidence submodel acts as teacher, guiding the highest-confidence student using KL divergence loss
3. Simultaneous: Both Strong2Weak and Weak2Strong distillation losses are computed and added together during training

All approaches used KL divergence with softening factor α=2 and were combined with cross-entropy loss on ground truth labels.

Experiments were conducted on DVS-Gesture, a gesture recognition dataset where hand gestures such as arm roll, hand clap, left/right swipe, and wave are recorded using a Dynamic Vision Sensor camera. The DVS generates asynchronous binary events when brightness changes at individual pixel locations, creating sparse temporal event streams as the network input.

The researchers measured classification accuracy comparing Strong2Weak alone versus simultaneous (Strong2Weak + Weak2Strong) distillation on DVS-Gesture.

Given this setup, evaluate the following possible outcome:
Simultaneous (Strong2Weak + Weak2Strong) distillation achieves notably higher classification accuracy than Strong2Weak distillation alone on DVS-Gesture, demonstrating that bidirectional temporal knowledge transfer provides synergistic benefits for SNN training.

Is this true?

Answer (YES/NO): NO